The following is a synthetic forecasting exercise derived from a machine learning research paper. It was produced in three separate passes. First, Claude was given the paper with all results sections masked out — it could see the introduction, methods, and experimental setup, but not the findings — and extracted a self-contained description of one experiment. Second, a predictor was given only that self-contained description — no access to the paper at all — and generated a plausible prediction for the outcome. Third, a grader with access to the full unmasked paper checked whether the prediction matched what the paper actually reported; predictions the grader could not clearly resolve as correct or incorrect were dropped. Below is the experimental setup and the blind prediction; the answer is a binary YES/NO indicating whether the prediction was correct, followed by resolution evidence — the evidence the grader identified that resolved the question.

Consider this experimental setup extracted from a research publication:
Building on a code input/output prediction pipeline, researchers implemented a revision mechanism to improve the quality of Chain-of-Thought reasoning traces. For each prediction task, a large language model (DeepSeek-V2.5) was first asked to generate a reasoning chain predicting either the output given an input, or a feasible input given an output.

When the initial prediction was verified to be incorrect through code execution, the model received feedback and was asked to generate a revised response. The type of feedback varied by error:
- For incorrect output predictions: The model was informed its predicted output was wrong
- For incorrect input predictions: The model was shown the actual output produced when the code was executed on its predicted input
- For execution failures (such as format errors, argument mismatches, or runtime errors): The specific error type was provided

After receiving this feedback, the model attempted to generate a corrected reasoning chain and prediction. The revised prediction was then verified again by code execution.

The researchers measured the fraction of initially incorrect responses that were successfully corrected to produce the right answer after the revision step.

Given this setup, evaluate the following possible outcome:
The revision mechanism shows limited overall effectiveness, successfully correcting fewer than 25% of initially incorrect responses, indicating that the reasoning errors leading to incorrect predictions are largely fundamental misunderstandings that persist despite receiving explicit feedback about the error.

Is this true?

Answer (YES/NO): YES